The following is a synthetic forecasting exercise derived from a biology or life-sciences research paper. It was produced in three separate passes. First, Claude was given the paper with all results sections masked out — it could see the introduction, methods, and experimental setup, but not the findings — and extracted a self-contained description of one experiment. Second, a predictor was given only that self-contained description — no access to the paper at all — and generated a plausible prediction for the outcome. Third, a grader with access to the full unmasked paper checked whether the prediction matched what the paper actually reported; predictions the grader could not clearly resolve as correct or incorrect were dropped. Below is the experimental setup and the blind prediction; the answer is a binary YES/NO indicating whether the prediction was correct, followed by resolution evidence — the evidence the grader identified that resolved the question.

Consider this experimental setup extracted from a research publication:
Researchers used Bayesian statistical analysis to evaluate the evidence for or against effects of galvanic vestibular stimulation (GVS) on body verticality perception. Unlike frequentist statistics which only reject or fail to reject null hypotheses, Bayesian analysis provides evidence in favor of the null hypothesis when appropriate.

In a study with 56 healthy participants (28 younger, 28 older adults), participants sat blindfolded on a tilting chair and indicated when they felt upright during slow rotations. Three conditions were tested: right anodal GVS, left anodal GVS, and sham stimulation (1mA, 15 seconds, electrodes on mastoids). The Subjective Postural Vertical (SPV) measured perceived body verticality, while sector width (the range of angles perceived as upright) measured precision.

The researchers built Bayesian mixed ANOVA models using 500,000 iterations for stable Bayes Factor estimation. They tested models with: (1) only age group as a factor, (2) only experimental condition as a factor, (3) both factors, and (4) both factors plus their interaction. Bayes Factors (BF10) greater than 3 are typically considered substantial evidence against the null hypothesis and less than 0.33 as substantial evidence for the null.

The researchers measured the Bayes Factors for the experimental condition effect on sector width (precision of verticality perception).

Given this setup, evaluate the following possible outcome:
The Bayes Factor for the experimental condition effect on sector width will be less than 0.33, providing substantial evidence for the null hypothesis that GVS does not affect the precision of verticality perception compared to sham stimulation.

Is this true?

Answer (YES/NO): YES